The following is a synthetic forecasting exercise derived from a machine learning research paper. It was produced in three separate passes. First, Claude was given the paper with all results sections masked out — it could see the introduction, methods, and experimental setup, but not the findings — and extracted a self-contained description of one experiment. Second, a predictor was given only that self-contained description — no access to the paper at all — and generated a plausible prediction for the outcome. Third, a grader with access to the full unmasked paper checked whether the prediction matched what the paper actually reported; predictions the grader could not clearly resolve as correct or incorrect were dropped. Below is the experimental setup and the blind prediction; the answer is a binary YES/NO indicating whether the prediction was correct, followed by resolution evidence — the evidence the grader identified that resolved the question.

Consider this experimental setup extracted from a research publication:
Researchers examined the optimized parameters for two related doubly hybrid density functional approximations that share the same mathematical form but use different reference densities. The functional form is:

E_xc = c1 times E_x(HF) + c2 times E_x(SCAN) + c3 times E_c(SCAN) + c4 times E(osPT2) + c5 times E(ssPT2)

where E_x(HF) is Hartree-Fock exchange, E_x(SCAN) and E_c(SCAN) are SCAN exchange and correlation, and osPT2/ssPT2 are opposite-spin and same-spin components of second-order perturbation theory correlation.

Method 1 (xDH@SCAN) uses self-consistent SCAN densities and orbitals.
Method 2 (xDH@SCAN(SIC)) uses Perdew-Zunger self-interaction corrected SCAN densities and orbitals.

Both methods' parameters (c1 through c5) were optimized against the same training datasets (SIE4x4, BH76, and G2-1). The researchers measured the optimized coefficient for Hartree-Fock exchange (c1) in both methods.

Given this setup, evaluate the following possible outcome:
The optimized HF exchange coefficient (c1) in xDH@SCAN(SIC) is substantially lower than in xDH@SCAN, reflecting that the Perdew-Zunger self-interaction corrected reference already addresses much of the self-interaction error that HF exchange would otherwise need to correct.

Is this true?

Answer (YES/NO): YES